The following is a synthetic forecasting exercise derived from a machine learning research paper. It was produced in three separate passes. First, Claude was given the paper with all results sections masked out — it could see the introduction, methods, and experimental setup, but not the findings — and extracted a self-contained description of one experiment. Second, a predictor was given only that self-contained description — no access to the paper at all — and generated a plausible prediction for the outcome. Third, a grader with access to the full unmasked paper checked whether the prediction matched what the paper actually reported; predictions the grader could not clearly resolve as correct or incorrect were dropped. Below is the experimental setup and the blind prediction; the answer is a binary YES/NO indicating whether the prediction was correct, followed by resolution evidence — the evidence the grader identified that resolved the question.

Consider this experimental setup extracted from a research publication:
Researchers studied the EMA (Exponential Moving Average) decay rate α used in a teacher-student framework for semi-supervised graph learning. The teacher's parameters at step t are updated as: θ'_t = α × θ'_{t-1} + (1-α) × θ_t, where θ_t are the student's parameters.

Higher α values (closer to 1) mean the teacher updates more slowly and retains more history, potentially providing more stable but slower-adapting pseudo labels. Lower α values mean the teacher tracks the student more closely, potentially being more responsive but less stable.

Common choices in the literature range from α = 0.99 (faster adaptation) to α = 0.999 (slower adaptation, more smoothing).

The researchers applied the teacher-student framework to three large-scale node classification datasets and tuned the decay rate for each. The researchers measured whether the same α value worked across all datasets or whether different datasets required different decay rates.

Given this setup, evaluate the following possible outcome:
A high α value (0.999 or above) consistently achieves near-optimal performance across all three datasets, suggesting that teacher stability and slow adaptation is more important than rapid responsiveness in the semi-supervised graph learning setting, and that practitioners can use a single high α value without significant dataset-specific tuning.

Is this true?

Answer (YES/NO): NO